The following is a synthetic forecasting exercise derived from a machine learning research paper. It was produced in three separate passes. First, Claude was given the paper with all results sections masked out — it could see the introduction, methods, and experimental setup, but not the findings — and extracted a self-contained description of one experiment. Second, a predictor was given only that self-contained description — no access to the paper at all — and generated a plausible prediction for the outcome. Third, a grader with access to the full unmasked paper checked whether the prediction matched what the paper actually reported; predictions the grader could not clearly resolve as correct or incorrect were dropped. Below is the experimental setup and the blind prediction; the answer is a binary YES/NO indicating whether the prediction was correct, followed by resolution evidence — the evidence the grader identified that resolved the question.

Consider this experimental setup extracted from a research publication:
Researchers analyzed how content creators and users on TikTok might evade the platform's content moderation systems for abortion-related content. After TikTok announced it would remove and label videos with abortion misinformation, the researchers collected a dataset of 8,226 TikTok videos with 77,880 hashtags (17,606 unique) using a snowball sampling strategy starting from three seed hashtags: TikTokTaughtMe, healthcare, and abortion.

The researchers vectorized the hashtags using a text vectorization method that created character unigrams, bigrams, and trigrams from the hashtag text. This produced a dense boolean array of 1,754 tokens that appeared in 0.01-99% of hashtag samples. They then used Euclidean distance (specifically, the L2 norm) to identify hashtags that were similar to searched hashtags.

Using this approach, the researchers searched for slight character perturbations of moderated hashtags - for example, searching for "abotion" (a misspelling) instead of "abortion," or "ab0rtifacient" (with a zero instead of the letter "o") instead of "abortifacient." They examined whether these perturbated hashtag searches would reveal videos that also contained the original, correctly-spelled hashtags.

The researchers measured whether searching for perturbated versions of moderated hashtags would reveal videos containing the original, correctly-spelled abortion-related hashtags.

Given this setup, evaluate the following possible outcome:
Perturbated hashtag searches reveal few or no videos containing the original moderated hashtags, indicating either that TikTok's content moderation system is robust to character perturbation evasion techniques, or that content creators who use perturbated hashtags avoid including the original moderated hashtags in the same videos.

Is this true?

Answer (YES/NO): NO